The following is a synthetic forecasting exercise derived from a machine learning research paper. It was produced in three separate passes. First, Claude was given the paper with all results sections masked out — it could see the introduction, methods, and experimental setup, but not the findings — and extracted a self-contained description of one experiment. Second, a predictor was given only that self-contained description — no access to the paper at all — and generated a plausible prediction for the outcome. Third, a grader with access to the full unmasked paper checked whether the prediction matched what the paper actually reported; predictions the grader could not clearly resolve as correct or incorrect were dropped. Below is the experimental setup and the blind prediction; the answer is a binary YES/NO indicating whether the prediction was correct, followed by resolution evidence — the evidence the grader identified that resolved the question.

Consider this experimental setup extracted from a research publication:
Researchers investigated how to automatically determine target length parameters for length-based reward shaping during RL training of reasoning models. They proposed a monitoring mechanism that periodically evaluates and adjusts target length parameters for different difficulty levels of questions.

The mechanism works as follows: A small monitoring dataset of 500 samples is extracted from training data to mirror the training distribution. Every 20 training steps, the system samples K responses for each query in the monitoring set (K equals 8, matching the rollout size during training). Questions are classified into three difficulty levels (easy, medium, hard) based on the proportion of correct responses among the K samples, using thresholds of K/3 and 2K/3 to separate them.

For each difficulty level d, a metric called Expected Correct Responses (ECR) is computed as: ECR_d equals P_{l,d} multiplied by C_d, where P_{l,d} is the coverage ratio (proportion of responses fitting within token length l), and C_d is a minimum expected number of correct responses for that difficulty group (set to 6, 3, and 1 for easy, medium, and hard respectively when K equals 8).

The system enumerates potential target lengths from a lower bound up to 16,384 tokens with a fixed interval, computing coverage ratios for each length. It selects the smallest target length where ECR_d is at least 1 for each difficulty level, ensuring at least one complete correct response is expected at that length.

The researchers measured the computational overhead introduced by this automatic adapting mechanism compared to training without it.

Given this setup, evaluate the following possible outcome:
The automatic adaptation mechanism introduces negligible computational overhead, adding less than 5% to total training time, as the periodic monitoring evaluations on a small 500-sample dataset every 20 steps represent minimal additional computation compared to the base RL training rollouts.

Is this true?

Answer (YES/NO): YES